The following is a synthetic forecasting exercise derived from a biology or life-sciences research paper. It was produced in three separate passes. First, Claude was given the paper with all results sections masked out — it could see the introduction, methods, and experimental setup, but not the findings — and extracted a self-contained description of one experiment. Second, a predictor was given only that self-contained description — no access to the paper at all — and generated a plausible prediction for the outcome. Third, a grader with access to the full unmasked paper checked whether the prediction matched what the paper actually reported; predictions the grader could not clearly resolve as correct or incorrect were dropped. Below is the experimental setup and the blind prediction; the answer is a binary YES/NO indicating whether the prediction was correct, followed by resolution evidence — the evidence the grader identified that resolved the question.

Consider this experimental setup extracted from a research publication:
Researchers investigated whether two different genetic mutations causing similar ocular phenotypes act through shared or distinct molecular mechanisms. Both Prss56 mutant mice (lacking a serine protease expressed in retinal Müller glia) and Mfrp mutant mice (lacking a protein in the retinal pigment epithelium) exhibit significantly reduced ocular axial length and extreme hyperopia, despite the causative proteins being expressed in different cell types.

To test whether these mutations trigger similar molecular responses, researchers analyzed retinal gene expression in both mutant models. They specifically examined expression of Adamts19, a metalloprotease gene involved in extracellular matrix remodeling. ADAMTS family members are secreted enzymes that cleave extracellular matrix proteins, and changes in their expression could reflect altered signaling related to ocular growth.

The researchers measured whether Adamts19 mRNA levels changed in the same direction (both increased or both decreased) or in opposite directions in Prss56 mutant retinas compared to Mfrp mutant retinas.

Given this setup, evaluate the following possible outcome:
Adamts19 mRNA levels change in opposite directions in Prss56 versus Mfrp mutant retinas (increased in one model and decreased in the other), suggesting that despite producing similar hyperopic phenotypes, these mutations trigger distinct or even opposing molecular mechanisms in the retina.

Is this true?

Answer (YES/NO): NO